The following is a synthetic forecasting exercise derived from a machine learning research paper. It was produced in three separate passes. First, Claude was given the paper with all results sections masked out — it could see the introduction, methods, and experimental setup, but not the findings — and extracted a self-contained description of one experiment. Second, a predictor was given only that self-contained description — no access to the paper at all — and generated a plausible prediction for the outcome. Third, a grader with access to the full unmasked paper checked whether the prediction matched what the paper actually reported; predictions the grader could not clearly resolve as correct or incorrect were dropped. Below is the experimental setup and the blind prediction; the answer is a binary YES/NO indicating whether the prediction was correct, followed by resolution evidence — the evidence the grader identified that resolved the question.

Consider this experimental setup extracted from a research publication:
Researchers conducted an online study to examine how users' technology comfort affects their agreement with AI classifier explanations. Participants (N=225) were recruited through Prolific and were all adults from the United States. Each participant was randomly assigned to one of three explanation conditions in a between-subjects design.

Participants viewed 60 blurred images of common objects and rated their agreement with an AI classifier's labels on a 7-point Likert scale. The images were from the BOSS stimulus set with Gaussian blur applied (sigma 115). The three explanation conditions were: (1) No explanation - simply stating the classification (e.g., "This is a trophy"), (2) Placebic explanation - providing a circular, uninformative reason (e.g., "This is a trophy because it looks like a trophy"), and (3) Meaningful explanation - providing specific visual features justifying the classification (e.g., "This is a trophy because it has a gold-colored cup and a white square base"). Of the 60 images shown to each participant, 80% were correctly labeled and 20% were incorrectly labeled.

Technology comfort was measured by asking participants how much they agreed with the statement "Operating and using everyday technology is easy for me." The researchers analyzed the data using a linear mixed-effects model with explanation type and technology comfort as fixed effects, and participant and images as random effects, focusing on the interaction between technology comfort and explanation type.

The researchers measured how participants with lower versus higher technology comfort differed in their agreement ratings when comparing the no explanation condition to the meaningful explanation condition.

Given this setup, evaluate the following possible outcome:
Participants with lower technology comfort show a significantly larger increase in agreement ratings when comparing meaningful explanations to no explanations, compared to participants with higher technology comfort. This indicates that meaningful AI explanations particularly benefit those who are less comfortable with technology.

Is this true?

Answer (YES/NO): NO